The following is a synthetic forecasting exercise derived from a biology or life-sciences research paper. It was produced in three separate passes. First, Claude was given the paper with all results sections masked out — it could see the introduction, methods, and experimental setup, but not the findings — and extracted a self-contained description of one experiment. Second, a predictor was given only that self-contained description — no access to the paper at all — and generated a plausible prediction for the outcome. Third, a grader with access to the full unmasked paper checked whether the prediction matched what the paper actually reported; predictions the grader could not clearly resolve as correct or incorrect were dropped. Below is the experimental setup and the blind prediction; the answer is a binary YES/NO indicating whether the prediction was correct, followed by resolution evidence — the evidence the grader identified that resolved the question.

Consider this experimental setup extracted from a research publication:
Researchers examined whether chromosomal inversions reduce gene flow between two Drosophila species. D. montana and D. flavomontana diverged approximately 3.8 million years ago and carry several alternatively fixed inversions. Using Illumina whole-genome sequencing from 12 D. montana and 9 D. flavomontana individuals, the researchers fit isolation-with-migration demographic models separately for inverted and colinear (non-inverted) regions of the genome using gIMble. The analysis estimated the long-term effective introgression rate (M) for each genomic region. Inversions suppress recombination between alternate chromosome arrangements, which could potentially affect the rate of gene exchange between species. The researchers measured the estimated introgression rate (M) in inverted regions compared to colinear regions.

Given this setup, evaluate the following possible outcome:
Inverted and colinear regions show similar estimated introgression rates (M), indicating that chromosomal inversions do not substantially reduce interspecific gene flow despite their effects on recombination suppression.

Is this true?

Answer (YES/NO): NO